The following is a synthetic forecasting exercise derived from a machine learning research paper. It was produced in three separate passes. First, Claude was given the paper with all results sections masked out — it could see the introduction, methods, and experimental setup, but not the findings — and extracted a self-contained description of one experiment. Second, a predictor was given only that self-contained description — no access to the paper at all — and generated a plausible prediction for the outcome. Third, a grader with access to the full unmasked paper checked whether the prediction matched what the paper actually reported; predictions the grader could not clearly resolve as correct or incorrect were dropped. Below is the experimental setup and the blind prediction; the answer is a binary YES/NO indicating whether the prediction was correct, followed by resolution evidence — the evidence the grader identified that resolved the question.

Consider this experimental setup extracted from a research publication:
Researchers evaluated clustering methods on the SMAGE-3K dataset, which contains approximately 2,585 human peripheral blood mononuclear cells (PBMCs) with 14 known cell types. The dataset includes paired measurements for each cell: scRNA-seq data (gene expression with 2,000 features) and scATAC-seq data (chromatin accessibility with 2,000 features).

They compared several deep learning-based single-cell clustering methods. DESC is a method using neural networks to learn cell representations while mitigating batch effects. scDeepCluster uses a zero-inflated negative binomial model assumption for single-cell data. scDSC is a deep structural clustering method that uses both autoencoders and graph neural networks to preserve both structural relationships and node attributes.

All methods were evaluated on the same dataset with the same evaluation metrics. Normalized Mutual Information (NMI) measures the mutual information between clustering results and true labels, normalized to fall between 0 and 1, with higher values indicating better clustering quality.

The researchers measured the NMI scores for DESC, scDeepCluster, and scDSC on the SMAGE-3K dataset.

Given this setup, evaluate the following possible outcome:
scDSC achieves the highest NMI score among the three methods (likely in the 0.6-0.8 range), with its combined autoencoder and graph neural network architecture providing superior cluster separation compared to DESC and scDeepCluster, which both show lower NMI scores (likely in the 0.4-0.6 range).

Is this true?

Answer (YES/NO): YES